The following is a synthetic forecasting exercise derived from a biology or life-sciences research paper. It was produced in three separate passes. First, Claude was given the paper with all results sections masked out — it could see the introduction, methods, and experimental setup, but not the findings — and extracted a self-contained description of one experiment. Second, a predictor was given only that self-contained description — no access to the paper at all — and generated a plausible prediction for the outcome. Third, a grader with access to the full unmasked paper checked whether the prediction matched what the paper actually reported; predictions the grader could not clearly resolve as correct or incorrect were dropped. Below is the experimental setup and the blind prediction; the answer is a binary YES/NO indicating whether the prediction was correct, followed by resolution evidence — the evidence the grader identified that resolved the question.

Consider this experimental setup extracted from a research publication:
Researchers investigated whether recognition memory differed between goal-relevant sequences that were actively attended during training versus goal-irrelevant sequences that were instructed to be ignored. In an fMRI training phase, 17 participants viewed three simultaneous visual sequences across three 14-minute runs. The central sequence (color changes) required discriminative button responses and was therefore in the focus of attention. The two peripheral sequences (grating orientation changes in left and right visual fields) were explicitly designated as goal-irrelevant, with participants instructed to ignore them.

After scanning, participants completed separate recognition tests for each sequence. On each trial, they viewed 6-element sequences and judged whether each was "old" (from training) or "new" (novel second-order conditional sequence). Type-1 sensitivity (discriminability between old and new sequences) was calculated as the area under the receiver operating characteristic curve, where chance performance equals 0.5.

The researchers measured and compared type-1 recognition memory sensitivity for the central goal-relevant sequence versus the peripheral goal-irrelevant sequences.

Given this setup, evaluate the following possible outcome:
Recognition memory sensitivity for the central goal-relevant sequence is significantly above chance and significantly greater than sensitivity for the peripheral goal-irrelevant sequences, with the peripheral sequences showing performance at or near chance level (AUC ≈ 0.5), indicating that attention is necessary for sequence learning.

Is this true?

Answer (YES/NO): NO